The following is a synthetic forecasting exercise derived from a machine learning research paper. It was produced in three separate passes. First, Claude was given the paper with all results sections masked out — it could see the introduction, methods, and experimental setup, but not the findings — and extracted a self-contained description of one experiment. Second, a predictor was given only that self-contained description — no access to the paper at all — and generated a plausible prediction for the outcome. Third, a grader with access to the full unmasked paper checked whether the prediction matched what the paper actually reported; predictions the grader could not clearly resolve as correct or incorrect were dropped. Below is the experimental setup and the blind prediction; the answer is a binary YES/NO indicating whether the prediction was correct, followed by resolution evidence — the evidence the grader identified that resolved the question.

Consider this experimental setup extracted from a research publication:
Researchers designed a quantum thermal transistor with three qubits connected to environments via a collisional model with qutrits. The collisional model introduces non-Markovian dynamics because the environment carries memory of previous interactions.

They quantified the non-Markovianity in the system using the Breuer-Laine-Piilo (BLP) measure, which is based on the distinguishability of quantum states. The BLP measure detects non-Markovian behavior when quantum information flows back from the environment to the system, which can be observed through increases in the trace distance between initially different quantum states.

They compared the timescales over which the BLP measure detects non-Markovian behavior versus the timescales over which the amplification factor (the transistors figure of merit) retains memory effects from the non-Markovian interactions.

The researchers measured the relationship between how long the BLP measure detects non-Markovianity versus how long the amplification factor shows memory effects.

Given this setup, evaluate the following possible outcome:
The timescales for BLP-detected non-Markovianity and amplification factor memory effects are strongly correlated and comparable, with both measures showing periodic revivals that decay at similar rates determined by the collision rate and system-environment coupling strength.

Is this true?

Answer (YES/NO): NO